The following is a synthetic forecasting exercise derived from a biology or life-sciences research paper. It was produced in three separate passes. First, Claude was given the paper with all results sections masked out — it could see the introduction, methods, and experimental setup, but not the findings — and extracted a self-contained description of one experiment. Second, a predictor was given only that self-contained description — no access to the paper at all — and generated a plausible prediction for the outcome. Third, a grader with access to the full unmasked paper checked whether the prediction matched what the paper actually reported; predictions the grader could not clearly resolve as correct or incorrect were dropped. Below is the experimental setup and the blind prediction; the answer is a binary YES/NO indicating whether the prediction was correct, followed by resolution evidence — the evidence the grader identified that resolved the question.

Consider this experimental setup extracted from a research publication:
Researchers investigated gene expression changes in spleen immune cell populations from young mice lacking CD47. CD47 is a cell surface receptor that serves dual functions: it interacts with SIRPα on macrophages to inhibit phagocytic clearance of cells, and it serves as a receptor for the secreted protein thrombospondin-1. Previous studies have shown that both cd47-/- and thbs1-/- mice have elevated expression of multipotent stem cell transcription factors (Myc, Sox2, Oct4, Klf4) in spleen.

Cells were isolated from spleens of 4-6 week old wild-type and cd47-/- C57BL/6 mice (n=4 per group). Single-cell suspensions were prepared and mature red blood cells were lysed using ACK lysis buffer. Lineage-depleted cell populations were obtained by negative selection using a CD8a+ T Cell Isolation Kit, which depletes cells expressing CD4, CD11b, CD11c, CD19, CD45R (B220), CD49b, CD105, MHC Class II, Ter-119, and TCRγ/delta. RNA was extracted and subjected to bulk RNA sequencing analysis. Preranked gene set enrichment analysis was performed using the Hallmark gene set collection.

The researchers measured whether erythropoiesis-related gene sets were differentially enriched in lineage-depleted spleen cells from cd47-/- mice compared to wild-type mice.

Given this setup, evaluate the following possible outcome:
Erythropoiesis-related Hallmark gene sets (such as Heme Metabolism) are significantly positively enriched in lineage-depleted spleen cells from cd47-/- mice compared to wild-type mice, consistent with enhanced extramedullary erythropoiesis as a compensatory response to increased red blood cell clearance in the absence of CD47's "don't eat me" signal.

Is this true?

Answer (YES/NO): YES